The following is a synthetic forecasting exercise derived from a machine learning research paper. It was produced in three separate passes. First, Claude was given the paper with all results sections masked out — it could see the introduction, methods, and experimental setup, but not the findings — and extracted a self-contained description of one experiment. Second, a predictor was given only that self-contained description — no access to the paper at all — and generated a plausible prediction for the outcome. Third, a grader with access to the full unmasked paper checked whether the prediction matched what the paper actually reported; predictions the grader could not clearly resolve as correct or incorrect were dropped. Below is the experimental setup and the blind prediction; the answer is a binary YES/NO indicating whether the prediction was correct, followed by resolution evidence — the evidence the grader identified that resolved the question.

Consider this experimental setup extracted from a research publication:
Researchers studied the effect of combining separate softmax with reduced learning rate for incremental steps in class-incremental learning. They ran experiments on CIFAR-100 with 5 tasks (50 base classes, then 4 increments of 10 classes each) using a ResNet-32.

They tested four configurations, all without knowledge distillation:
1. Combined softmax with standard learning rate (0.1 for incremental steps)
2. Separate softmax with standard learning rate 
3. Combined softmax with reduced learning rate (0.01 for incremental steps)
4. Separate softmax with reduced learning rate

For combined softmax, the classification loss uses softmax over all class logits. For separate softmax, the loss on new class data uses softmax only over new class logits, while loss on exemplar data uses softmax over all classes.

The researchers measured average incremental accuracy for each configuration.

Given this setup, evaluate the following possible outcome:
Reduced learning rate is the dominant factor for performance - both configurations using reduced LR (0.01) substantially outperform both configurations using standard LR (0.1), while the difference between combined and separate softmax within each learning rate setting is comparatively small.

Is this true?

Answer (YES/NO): NO